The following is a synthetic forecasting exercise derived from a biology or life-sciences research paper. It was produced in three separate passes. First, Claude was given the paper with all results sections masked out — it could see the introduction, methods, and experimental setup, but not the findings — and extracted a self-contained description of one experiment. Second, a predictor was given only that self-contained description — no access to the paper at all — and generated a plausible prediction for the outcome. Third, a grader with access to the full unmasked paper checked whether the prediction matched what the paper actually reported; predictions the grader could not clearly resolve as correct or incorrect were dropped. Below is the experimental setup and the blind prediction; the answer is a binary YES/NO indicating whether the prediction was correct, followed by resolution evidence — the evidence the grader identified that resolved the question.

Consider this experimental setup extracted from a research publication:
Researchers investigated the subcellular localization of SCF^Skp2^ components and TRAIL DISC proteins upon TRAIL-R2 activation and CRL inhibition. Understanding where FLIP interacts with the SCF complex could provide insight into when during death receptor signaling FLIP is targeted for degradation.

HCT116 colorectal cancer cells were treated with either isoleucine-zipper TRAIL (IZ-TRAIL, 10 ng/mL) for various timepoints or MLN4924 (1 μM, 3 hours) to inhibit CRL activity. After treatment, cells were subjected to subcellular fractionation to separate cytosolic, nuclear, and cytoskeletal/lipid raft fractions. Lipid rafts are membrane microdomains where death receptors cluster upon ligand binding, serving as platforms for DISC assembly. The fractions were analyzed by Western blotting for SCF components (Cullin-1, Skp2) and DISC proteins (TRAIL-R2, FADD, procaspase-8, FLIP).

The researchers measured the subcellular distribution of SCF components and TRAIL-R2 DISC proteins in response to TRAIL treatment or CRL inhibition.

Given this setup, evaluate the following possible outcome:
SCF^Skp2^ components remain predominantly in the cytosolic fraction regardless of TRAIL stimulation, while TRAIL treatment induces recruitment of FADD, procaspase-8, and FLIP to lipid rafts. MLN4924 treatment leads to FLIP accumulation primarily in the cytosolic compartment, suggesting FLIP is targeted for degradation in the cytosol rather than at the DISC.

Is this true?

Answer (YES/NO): NO